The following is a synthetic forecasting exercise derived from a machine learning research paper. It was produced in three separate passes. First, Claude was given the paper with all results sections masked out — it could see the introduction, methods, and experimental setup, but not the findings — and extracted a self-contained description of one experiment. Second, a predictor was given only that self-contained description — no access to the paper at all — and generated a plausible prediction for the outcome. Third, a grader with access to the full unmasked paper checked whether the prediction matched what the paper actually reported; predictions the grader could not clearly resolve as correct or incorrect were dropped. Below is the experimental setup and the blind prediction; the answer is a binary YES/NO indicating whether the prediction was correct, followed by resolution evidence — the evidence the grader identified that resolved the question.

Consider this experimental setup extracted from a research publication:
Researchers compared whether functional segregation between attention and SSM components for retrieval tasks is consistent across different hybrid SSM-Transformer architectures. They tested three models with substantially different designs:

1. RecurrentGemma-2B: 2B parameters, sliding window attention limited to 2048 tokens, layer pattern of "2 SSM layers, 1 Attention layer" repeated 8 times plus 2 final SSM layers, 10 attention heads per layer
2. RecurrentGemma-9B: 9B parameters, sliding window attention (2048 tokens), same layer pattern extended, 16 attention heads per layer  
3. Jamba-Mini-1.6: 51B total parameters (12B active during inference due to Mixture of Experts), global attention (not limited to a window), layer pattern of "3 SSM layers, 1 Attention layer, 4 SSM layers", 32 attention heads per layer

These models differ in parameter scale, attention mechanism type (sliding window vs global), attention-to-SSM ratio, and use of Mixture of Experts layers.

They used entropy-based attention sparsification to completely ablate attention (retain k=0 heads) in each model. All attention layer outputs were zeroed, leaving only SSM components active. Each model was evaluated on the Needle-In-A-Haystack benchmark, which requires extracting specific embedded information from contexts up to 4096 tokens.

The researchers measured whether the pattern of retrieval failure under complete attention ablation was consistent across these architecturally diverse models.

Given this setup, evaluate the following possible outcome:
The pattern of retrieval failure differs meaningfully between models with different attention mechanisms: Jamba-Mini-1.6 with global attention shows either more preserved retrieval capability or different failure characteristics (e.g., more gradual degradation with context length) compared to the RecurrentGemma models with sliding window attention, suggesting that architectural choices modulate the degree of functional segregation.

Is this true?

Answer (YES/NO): NO